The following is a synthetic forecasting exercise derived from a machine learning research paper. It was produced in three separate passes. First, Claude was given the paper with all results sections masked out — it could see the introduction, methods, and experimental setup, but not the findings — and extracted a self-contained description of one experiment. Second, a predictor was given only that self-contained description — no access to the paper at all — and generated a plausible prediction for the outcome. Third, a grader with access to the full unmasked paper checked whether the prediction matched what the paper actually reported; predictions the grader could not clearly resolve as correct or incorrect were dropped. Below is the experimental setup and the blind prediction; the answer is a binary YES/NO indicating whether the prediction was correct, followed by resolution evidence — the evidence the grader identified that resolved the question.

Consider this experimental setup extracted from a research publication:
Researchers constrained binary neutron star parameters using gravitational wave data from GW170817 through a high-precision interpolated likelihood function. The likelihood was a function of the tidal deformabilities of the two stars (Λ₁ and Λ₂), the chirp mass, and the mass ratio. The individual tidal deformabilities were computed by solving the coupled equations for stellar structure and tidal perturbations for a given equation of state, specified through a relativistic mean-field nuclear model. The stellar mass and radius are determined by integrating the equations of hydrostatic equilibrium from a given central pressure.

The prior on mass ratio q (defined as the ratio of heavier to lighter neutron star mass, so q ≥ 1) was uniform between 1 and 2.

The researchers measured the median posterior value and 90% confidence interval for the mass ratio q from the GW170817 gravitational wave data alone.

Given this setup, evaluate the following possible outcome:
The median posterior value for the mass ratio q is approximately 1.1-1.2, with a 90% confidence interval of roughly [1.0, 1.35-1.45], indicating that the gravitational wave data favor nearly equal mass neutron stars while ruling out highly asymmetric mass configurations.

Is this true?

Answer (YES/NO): YES